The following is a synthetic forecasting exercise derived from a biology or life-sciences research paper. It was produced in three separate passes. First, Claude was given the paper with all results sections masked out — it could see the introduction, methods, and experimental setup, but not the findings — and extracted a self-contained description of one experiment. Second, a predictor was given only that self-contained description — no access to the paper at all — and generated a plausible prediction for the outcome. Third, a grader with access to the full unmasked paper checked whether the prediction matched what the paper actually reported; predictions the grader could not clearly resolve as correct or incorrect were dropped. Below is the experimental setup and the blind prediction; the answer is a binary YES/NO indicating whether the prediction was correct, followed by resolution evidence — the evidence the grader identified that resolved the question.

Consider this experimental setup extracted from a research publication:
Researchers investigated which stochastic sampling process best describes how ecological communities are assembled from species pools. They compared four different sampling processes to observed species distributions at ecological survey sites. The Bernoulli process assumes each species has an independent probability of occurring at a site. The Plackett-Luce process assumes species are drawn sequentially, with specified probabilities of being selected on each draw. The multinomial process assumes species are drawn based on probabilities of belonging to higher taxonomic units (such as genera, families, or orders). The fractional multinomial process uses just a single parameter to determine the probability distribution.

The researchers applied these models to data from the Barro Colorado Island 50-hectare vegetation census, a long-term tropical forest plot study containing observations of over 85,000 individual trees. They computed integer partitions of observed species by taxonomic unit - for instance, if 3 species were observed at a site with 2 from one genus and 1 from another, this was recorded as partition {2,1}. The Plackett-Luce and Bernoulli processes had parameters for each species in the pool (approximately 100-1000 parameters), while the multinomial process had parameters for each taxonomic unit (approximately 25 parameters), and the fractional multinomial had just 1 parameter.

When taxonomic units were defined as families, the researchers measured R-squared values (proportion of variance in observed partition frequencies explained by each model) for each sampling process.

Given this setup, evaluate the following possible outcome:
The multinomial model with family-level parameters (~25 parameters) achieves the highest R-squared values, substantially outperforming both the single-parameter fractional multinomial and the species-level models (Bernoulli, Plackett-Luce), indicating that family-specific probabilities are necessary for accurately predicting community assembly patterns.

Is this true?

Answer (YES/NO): NO